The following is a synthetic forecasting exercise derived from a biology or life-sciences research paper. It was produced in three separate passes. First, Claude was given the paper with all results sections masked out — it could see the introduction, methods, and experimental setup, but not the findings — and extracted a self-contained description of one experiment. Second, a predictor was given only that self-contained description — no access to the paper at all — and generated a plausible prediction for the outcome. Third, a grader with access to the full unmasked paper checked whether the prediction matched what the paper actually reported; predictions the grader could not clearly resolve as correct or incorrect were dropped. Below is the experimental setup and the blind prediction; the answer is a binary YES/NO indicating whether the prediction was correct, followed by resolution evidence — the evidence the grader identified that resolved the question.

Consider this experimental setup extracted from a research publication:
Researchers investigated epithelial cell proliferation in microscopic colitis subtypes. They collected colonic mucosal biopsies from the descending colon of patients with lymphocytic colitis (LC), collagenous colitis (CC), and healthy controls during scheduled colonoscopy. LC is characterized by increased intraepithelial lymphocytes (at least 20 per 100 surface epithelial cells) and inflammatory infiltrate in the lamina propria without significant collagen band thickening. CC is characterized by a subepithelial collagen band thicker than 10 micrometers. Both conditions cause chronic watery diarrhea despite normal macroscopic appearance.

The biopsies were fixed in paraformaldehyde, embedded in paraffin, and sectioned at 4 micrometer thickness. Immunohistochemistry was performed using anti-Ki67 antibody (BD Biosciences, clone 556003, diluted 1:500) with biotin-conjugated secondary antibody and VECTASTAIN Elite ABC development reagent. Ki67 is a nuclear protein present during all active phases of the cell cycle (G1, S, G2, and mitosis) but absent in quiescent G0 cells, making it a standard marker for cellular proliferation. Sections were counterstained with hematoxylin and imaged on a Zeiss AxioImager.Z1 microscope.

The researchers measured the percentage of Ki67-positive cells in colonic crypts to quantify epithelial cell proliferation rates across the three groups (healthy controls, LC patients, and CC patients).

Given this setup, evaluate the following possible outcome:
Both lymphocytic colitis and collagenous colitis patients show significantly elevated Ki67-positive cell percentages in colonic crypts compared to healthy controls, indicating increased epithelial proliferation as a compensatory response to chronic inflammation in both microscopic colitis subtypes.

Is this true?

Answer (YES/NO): NO